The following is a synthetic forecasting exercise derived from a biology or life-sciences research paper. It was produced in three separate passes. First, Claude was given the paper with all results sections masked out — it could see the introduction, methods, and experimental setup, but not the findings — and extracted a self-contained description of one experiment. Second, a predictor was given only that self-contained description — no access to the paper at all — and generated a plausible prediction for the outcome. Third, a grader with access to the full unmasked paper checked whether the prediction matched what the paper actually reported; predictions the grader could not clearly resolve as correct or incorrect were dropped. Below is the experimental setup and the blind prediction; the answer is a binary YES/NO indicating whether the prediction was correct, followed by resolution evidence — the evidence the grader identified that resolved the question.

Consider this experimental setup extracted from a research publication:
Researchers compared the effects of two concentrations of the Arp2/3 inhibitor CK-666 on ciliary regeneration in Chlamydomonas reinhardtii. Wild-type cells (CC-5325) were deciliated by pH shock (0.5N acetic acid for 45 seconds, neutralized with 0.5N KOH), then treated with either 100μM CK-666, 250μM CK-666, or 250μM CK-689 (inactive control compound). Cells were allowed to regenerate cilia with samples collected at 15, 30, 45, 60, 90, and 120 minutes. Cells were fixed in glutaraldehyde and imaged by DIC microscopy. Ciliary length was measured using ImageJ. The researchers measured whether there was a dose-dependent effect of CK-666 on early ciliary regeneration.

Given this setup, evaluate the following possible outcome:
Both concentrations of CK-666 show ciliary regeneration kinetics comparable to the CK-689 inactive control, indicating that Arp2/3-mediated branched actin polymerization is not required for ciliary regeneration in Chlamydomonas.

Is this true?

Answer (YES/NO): NO